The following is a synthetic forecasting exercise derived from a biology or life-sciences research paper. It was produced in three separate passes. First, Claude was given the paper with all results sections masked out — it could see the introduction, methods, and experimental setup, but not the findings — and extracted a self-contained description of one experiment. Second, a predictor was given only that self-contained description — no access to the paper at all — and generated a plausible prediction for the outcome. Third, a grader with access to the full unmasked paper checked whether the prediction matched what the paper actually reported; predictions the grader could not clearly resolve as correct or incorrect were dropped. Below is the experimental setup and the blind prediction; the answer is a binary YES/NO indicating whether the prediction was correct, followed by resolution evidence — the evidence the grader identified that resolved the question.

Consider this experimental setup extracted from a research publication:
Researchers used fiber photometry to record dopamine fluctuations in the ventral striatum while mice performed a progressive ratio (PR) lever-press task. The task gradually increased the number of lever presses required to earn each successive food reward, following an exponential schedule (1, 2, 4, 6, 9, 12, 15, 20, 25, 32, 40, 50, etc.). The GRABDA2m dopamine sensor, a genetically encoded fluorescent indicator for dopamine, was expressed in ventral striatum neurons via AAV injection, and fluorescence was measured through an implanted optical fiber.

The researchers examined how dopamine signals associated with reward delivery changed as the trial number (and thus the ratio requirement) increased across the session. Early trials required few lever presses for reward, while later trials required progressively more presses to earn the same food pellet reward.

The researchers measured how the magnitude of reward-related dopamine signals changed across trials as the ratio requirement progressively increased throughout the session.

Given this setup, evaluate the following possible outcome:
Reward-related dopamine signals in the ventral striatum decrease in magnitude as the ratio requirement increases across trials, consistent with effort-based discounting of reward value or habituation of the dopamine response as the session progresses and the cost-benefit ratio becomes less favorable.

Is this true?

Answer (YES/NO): NO